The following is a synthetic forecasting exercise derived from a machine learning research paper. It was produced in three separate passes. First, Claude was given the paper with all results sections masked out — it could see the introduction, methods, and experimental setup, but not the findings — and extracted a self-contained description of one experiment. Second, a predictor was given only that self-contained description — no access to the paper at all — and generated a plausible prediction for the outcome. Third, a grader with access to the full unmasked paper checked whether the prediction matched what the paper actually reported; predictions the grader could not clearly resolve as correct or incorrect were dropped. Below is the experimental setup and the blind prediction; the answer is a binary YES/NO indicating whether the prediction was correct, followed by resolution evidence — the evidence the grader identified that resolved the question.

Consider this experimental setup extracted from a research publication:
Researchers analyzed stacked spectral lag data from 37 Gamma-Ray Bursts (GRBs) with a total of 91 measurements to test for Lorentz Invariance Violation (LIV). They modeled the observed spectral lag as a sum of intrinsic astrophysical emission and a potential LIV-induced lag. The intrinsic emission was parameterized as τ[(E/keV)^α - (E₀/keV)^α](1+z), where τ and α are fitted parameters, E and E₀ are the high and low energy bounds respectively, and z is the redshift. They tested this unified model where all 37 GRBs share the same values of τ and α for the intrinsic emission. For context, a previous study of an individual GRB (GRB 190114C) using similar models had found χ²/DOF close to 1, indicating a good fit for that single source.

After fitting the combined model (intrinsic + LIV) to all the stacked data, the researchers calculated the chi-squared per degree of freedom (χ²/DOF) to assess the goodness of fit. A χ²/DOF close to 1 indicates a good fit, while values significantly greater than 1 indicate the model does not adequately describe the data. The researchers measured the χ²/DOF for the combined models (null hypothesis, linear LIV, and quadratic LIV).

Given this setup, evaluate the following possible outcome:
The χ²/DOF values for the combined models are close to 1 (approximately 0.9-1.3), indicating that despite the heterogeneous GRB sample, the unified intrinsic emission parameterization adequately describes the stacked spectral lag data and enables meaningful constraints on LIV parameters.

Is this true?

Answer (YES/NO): NO